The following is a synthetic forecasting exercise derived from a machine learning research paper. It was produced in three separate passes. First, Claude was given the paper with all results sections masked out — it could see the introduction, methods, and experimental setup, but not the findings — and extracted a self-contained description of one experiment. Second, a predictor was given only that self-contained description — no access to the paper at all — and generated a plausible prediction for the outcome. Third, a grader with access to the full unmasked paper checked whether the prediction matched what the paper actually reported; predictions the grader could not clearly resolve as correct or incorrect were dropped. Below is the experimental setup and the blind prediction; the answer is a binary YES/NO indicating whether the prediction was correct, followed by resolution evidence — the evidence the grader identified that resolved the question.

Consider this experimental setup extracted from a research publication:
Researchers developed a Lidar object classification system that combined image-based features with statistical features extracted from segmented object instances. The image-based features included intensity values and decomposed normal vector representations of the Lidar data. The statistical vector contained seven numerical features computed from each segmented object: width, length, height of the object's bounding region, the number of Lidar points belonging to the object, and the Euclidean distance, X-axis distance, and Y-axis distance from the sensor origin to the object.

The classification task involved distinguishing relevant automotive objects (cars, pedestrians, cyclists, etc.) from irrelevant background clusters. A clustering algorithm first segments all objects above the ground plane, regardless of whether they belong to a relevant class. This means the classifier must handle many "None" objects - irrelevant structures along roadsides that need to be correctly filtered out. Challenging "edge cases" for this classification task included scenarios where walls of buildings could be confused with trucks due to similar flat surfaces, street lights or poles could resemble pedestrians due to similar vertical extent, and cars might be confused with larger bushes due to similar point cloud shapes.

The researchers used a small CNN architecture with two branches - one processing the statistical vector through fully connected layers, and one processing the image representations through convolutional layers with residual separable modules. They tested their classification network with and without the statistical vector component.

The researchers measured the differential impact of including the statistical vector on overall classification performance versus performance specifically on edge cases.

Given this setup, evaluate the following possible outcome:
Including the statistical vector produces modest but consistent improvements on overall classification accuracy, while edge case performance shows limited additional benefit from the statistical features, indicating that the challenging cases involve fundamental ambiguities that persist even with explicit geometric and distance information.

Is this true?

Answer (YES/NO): NO